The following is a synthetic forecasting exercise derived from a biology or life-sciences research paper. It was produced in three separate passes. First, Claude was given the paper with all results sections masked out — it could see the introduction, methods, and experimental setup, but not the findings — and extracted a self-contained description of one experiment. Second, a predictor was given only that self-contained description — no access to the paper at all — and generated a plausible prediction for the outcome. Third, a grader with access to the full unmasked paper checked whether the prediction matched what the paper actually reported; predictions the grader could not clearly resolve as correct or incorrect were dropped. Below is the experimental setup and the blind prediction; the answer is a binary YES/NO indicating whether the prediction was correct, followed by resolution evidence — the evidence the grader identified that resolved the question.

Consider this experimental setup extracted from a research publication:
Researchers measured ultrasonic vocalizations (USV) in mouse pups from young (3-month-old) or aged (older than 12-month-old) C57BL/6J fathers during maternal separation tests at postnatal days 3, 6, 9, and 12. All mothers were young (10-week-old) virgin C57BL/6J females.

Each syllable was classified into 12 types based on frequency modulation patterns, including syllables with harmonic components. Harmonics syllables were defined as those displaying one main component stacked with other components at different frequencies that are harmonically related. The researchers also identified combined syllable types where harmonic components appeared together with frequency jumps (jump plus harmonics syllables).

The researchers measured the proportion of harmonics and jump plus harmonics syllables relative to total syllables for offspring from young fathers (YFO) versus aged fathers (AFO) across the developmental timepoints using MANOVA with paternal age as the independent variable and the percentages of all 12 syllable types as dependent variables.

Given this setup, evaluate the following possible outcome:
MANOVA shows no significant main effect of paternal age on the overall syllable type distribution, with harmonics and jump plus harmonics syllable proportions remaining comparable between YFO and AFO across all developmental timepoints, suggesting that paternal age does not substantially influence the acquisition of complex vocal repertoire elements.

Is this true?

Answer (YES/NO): NO